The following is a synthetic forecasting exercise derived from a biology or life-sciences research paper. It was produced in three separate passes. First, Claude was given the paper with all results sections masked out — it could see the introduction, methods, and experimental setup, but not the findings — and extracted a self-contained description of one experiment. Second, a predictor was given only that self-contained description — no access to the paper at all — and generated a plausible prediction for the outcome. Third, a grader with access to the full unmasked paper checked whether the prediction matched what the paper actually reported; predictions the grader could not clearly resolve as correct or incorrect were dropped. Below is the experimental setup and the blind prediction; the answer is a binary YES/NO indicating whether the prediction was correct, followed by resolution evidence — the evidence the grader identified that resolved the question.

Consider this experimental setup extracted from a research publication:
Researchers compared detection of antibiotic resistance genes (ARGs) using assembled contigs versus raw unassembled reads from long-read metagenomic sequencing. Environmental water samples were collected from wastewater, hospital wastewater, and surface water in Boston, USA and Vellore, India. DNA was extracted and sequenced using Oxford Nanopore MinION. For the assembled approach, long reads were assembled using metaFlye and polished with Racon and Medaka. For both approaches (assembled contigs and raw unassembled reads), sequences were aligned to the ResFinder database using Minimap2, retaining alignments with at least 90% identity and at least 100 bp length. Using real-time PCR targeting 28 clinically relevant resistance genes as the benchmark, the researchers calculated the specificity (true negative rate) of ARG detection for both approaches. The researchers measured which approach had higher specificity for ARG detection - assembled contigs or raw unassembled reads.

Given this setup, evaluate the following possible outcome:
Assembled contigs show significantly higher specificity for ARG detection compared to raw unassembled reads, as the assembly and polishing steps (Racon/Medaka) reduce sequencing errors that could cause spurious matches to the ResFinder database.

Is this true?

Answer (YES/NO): NO